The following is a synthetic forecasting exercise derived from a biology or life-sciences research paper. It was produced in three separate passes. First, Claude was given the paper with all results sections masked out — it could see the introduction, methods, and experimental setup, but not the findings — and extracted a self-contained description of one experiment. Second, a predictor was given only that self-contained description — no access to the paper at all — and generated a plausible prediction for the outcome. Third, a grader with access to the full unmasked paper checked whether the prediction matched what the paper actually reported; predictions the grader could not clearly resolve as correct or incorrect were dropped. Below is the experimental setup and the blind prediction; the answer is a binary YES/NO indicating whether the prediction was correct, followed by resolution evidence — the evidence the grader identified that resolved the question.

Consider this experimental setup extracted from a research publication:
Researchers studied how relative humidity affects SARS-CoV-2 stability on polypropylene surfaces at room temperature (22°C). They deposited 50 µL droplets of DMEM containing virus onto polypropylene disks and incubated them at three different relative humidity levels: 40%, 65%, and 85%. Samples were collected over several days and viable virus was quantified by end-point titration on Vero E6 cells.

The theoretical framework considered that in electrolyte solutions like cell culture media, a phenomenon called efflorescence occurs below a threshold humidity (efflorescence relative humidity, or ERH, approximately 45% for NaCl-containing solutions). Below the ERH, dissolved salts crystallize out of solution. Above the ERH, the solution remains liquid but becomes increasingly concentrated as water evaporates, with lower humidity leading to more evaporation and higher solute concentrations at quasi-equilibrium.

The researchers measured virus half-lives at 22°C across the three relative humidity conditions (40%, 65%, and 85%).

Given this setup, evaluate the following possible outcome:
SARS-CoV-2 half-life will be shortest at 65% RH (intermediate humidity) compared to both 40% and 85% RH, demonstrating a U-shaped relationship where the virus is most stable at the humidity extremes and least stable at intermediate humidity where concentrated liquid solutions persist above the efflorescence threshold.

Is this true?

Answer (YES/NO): YES